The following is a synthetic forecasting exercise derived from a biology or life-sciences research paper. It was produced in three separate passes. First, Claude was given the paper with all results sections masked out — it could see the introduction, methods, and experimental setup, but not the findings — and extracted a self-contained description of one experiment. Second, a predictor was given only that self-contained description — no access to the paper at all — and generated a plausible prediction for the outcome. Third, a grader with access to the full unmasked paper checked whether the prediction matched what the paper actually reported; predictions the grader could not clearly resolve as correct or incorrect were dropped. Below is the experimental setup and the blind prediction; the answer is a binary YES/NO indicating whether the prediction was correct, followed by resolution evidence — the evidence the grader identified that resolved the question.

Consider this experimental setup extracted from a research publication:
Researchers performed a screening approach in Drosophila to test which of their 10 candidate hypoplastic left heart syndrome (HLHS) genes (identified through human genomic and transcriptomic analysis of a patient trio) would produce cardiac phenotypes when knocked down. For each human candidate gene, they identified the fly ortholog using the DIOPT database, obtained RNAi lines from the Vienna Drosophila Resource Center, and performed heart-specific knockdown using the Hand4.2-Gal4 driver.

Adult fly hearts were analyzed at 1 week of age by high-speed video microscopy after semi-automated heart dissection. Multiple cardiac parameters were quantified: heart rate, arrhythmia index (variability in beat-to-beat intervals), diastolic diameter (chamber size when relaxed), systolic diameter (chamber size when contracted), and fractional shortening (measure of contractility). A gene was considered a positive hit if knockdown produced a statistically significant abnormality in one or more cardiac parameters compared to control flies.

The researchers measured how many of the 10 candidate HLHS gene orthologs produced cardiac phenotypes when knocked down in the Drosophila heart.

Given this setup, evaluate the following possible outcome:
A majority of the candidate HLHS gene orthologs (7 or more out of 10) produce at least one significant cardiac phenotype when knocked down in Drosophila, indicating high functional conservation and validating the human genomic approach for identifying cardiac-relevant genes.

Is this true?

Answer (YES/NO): NO